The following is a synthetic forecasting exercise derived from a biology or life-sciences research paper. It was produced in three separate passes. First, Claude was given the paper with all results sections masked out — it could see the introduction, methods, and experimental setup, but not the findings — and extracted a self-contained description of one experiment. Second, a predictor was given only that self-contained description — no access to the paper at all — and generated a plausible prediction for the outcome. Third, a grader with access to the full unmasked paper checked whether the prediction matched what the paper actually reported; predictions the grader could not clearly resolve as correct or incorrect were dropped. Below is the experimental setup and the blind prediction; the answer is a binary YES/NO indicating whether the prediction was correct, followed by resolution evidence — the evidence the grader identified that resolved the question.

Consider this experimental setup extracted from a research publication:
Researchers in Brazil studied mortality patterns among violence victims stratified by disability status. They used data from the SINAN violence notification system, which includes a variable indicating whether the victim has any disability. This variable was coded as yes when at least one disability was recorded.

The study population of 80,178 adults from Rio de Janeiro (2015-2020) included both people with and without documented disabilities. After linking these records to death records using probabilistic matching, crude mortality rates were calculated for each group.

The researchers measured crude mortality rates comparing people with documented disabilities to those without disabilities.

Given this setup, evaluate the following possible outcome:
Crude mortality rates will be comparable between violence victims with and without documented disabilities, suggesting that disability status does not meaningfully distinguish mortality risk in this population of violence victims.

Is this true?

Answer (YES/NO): NO